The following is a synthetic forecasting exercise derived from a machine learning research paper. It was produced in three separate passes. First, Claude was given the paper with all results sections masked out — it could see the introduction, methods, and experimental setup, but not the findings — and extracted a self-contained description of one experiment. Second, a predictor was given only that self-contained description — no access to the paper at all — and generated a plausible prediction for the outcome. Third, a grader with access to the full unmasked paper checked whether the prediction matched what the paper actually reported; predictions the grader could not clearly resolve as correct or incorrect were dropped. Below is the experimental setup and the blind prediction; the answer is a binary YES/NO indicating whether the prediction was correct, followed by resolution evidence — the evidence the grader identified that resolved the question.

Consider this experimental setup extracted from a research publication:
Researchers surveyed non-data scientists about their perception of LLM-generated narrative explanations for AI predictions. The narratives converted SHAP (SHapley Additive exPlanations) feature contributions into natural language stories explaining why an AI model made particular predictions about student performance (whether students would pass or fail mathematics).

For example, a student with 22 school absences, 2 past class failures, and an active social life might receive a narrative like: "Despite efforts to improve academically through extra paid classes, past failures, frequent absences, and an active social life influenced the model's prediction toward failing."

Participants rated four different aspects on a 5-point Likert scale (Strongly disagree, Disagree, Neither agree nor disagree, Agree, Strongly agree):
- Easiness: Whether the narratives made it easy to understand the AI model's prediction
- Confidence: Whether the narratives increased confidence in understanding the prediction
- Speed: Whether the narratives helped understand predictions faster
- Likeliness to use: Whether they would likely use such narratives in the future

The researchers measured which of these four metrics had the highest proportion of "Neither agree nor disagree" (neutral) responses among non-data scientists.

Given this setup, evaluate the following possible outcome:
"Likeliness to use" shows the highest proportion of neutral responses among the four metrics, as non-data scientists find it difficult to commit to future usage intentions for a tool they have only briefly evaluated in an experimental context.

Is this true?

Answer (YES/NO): NO